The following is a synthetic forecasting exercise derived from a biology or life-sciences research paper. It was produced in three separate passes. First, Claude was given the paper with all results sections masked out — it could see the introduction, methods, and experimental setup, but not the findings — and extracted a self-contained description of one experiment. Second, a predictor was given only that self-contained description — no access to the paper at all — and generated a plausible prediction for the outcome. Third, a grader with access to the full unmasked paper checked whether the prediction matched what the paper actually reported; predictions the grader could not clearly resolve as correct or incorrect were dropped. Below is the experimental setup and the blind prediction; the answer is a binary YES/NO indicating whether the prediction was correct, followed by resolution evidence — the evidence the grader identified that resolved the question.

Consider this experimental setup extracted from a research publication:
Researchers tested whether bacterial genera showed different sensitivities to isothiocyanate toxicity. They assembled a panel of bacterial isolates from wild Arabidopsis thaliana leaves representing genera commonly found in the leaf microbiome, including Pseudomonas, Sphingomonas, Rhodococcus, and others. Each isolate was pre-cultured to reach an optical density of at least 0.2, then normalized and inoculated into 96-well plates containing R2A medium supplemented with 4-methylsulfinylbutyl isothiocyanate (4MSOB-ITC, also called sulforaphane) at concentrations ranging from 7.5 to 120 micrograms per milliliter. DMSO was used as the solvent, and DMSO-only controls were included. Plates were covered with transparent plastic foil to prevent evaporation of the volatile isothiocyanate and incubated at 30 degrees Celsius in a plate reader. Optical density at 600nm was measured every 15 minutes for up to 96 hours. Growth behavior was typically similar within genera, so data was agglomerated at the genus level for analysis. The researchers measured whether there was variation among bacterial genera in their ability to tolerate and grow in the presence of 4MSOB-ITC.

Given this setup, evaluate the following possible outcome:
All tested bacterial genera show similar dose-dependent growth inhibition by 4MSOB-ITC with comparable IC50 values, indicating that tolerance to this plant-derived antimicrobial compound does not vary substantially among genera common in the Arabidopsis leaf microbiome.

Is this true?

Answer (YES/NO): NO